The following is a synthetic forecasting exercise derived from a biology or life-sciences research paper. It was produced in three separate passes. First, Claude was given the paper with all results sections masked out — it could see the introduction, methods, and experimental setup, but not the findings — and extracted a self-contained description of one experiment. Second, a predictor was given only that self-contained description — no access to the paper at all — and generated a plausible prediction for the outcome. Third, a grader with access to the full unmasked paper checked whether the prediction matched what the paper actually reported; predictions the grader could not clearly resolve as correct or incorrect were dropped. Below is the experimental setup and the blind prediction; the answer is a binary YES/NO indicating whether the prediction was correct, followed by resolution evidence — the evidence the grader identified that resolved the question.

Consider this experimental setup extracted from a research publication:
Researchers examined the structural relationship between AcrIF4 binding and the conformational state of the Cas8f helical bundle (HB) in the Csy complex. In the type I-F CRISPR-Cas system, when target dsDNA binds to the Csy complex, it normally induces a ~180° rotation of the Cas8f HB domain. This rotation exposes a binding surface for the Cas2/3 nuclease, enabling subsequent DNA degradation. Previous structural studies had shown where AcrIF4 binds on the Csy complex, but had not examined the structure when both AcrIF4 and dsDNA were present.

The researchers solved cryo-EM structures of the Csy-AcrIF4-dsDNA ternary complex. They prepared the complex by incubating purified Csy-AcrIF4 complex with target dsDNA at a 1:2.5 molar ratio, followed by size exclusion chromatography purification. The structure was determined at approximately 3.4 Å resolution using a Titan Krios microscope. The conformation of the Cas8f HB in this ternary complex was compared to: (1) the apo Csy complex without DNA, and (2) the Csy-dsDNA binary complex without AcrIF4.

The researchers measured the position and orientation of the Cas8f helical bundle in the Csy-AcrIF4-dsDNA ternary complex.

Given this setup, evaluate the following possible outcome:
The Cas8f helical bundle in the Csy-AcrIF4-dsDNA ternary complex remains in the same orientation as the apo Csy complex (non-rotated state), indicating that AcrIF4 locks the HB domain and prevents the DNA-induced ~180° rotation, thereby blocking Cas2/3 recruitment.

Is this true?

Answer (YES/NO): YES